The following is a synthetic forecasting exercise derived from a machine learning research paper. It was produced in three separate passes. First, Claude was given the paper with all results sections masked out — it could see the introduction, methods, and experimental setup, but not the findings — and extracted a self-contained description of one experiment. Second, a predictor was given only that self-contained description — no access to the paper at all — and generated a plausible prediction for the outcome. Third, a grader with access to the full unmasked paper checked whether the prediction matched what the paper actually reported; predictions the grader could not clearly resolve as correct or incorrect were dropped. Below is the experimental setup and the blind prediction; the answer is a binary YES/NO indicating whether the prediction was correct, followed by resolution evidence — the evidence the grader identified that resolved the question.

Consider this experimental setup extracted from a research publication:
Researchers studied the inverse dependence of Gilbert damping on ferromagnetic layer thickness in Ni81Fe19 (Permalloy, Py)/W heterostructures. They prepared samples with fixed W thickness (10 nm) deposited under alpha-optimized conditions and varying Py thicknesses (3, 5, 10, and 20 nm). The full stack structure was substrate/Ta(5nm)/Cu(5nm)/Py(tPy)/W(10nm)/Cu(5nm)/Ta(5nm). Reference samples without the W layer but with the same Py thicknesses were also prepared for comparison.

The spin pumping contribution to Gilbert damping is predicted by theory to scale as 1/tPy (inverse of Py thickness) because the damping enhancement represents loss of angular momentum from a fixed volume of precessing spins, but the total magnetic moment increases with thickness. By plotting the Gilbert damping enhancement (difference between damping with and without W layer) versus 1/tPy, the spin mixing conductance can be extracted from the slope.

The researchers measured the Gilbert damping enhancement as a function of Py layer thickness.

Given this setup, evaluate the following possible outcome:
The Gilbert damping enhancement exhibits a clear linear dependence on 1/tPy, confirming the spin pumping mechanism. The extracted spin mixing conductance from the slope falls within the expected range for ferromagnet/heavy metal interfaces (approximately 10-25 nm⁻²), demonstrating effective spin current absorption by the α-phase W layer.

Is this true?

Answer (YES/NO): NO